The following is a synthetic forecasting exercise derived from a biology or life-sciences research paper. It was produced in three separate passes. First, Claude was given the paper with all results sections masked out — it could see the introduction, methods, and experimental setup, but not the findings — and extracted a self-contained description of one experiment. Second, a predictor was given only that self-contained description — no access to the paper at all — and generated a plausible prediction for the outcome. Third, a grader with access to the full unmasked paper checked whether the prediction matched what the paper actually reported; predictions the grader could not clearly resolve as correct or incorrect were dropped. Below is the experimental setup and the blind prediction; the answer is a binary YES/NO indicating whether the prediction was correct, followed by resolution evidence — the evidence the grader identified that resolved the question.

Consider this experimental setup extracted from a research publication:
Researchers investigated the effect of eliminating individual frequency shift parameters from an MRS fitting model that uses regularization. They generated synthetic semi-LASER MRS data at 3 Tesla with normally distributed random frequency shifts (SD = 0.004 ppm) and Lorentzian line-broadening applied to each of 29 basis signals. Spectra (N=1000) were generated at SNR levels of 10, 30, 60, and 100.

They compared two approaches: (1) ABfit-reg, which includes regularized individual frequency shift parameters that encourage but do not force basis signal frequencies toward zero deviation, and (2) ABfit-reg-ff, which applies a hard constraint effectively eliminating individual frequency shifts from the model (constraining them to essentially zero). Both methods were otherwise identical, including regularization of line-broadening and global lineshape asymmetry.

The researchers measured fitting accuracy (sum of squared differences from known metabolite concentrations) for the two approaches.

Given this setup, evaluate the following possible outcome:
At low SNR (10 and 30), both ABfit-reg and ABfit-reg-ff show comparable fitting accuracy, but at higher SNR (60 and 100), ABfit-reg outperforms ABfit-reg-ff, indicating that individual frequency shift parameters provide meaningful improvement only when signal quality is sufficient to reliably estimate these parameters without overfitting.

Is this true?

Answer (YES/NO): NO